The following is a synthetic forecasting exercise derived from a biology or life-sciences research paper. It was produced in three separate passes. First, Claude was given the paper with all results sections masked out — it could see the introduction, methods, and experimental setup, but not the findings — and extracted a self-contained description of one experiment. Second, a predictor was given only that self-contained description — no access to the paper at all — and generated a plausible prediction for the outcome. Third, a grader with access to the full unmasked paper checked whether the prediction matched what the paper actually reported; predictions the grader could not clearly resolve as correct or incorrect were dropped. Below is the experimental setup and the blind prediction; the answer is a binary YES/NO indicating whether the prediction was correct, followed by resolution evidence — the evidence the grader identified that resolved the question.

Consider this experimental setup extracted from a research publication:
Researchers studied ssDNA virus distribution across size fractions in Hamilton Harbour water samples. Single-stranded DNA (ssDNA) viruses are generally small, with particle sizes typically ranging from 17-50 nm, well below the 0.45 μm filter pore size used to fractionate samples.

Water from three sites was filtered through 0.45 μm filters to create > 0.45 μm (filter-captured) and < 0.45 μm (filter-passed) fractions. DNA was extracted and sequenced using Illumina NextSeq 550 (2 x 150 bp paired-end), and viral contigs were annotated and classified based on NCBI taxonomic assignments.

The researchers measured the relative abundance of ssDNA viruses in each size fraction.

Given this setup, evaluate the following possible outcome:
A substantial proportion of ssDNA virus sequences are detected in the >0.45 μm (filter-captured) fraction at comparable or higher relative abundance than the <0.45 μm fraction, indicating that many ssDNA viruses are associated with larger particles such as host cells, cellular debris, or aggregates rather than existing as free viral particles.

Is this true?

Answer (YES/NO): YES